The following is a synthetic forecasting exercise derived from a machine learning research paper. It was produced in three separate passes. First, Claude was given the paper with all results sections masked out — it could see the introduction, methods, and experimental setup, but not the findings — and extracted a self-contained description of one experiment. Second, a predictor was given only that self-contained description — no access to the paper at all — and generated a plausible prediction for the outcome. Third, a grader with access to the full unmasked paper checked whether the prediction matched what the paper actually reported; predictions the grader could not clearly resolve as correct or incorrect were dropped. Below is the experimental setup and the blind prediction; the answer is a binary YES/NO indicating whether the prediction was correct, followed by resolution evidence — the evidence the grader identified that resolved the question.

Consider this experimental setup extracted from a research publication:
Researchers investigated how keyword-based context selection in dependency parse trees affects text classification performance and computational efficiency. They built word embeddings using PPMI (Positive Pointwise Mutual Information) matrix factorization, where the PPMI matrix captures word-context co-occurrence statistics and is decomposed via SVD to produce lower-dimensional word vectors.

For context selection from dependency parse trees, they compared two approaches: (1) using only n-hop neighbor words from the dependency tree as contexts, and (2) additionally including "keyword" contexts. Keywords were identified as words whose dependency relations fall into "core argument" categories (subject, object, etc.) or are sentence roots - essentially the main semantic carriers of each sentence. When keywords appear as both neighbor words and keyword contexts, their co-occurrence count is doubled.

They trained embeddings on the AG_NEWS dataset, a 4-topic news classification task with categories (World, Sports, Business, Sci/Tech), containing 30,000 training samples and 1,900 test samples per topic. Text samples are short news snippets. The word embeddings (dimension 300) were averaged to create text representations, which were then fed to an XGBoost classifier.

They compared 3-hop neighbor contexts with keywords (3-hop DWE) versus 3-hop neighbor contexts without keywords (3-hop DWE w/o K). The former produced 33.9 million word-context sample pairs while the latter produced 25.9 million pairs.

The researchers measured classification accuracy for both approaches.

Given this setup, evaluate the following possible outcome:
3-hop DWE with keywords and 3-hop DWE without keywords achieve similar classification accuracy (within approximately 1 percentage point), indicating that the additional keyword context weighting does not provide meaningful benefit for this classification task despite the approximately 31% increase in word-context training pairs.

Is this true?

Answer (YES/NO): YES